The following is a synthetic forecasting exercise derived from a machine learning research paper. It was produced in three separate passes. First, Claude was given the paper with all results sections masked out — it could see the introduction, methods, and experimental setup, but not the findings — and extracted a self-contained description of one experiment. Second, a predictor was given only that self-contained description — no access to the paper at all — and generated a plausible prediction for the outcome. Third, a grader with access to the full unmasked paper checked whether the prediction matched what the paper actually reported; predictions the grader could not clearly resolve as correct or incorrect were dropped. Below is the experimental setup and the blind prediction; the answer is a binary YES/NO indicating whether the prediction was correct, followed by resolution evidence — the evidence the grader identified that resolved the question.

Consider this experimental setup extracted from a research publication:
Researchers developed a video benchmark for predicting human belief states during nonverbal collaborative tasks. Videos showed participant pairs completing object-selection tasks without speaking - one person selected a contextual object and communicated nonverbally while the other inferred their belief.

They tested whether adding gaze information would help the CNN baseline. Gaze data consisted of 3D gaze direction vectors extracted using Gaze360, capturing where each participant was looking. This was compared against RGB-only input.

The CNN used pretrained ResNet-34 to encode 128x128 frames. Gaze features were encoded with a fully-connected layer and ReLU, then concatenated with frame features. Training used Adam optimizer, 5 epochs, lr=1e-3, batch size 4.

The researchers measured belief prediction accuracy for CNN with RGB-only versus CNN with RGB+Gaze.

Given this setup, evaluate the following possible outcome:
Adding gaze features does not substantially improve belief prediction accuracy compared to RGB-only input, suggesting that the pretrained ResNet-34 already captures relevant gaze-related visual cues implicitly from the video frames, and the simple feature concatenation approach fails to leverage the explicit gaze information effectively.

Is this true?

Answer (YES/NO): YES